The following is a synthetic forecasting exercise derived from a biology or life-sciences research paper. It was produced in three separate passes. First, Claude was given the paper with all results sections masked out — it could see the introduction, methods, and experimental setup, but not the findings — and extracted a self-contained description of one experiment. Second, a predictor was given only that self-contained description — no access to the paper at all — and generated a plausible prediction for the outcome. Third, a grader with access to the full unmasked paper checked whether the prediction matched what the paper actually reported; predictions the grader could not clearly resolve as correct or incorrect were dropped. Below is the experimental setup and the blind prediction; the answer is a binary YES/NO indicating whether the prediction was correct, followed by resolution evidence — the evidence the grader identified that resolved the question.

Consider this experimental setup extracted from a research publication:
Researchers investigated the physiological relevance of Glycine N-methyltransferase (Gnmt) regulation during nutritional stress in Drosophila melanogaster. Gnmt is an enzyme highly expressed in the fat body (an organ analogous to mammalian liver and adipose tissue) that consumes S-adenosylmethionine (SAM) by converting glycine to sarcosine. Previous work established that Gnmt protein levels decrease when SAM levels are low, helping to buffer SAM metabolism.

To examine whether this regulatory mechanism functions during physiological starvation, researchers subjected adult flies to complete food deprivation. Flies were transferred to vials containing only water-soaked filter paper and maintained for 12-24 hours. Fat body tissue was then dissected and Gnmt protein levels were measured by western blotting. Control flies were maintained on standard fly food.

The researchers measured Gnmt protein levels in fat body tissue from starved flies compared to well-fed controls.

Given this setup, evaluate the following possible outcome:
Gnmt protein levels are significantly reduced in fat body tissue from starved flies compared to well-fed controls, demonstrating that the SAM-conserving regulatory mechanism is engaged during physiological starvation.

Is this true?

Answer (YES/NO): YES